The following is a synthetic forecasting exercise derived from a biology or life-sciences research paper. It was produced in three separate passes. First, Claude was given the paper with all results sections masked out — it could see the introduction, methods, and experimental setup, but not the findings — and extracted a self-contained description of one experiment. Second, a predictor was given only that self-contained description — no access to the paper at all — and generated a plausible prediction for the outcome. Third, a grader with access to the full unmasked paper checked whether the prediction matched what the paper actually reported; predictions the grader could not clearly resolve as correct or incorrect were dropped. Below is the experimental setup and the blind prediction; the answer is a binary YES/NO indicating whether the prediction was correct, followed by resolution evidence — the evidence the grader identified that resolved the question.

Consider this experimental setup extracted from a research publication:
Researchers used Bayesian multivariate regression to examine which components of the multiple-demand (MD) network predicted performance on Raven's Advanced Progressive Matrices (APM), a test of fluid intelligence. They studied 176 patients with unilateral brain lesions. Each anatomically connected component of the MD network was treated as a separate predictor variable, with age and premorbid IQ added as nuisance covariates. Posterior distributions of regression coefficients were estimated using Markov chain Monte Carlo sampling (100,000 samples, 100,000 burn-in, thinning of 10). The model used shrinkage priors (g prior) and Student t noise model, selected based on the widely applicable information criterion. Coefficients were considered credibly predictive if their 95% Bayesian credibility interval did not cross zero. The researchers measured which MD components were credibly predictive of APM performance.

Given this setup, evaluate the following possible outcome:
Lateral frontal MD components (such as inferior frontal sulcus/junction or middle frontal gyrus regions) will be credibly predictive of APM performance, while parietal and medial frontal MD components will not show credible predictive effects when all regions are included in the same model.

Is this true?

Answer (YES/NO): NO